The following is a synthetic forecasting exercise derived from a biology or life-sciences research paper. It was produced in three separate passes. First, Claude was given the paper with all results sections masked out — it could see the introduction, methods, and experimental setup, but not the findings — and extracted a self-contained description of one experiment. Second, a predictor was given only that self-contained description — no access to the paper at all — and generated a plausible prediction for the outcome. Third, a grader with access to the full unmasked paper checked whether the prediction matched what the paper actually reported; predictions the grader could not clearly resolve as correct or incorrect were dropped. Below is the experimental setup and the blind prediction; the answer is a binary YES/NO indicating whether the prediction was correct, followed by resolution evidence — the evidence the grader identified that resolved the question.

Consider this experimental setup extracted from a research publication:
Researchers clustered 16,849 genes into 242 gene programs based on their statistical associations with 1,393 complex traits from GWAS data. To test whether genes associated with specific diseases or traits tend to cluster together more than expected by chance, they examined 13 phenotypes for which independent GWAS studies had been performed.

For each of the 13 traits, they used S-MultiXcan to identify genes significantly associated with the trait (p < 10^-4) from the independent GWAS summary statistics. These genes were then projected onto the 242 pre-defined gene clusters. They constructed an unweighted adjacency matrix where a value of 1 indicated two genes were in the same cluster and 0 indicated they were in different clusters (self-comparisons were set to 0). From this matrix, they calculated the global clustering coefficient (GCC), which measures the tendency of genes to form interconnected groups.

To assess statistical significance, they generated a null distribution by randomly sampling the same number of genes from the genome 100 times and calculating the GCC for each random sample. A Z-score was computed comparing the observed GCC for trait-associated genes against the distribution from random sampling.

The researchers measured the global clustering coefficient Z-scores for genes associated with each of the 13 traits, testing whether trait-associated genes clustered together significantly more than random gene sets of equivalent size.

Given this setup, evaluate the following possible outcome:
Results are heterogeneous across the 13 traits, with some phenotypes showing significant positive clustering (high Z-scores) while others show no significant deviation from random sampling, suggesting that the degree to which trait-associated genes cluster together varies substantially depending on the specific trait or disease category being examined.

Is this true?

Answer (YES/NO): NO